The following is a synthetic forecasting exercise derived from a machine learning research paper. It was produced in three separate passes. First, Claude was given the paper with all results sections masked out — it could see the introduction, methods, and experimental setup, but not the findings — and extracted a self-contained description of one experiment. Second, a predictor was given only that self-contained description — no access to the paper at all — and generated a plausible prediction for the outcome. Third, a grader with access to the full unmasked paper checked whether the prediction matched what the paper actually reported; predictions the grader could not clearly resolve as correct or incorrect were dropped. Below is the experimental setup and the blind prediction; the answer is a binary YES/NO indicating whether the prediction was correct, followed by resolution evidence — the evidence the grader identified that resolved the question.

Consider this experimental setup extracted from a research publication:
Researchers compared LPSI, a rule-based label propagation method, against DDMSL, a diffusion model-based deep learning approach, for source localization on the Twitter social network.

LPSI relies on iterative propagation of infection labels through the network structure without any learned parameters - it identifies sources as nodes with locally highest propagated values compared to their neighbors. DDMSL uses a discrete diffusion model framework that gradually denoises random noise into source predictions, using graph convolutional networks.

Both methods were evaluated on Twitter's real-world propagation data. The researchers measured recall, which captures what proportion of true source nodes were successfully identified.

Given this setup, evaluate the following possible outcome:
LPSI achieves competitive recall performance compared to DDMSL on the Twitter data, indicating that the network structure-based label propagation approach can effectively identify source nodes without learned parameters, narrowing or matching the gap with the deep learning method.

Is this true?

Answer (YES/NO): YES